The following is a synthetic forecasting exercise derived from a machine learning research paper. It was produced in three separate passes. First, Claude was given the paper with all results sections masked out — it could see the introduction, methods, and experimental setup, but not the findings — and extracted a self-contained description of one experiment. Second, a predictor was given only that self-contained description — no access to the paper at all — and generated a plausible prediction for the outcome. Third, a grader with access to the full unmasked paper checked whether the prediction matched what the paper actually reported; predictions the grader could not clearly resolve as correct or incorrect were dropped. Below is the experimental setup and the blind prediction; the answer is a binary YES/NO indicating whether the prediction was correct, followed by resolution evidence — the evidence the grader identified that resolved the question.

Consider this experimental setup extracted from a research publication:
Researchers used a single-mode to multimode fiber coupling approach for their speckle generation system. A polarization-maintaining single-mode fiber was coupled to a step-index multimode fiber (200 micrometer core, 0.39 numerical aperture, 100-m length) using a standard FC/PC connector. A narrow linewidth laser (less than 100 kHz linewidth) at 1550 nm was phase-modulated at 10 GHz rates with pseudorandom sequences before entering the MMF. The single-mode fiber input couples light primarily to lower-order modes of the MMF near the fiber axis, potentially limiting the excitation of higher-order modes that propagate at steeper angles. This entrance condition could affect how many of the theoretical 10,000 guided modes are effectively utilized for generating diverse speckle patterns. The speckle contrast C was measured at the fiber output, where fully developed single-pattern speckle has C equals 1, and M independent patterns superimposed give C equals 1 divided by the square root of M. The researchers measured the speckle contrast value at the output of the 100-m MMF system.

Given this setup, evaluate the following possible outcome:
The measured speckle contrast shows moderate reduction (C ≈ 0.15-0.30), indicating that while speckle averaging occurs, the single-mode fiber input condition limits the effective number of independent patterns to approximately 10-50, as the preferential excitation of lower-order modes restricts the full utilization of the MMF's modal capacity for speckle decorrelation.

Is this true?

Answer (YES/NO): NO